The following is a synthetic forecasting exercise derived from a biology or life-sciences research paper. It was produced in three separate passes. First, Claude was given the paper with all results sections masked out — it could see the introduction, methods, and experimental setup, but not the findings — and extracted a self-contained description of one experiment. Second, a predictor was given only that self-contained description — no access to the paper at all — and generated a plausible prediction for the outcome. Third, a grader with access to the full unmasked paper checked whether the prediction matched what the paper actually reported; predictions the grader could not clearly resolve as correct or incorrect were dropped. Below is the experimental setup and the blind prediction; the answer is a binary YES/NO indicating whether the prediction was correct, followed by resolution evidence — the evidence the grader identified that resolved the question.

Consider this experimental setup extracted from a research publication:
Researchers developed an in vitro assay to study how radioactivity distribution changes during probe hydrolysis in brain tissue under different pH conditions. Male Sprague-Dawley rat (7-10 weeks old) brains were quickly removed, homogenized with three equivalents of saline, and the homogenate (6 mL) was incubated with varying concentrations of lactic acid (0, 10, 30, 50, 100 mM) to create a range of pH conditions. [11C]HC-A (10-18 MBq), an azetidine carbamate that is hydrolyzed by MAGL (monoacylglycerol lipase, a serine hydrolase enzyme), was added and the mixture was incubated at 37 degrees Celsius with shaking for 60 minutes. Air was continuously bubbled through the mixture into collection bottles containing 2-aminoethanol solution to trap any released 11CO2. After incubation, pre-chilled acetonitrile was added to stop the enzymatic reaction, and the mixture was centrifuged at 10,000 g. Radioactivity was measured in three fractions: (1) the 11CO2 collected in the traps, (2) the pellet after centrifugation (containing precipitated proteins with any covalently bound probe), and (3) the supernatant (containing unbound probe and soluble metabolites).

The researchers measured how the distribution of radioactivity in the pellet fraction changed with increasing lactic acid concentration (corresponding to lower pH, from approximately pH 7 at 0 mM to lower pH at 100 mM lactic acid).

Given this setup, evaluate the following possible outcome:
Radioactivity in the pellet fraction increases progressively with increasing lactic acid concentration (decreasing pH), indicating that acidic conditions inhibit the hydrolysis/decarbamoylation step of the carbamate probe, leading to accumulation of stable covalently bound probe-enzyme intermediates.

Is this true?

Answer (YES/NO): NO